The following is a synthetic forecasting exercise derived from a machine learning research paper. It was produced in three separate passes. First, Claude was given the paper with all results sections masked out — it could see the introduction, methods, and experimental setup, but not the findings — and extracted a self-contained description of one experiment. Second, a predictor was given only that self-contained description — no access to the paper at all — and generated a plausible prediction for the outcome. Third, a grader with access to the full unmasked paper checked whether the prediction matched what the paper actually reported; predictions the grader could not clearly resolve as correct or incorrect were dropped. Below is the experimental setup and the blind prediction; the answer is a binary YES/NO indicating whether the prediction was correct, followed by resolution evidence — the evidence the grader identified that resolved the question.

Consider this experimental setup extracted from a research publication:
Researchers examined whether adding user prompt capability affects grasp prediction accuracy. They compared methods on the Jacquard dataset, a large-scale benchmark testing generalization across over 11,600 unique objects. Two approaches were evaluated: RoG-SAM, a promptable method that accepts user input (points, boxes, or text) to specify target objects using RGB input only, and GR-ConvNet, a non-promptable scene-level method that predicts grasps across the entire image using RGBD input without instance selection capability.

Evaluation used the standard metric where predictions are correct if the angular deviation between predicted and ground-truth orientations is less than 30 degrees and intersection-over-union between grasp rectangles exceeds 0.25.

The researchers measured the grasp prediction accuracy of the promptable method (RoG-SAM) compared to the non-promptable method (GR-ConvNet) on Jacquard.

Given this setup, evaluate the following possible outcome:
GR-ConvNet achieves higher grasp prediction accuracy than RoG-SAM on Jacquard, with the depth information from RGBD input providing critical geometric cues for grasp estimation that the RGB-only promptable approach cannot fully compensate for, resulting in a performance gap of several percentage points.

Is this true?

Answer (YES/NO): NO